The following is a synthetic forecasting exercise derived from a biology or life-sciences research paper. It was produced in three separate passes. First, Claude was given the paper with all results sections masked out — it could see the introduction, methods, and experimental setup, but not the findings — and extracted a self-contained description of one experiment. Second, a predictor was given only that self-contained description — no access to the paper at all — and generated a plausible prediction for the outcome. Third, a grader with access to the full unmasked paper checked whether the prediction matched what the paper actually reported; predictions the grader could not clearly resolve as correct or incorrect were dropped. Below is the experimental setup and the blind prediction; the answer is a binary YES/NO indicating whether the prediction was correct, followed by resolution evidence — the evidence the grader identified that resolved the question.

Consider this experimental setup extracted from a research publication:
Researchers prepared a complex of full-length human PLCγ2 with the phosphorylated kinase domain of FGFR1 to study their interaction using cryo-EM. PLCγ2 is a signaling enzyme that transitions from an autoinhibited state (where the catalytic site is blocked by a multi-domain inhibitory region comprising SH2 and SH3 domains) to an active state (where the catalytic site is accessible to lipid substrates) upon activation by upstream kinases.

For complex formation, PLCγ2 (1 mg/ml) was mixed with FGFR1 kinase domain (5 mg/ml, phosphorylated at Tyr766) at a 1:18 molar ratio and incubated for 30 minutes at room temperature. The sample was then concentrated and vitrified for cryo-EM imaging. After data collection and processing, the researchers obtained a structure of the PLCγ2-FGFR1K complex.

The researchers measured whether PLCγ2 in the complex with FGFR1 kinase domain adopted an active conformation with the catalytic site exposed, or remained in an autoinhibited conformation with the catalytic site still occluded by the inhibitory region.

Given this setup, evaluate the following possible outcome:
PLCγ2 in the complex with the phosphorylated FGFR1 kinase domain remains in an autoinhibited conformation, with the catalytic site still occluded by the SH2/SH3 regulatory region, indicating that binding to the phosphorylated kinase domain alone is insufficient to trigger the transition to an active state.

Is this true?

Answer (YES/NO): YES